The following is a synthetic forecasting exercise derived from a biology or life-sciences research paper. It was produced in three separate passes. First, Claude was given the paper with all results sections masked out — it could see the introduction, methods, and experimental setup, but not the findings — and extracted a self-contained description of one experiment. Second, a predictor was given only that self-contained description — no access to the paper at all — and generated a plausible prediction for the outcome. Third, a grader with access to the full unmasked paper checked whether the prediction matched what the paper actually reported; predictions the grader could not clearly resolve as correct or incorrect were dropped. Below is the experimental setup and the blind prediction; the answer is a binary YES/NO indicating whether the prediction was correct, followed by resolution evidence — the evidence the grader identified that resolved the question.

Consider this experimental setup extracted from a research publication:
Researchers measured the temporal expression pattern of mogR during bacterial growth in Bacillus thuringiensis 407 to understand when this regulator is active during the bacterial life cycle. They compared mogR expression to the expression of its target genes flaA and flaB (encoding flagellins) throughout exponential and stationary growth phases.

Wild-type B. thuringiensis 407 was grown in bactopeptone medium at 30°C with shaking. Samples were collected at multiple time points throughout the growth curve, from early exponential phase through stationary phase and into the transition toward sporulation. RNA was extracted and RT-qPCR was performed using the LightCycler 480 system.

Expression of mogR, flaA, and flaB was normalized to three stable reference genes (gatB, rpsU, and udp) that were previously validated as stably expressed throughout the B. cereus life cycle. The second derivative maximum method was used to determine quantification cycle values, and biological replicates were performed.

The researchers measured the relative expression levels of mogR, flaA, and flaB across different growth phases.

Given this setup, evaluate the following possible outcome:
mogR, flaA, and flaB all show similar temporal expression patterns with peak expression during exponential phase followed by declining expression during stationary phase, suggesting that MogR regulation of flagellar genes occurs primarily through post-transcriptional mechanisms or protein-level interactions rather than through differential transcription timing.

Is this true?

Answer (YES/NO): NO